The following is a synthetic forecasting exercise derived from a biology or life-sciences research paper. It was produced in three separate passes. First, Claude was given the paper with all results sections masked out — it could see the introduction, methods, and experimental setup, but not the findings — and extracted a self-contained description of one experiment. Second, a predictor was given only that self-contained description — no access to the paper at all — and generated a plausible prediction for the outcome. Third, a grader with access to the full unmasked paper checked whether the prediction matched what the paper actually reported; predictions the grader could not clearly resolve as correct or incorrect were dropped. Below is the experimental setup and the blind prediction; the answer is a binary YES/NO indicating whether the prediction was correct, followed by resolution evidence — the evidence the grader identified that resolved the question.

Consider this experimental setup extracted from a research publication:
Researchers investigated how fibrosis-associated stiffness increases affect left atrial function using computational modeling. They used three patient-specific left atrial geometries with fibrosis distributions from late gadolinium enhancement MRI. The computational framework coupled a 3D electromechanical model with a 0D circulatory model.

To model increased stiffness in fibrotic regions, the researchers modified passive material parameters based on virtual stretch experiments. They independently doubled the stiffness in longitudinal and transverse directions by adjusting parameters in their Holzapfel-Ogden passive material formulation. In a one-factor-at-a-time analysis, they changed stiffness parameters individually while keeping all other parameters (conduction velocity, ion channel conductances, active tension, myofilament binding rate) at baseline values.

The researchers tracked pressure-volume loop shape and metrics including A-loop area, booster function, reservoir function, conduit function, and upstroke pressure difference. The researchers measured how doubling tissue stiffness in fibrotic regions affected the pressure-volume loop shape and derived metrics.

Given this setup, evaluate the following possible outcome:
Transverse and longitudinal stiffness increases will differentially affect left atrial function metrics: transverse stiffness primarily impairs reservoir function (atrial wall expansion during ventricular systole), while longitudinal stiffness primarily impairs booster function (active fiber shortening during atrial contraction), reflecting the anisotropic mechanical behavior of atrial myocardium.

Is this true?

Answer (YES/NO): NO